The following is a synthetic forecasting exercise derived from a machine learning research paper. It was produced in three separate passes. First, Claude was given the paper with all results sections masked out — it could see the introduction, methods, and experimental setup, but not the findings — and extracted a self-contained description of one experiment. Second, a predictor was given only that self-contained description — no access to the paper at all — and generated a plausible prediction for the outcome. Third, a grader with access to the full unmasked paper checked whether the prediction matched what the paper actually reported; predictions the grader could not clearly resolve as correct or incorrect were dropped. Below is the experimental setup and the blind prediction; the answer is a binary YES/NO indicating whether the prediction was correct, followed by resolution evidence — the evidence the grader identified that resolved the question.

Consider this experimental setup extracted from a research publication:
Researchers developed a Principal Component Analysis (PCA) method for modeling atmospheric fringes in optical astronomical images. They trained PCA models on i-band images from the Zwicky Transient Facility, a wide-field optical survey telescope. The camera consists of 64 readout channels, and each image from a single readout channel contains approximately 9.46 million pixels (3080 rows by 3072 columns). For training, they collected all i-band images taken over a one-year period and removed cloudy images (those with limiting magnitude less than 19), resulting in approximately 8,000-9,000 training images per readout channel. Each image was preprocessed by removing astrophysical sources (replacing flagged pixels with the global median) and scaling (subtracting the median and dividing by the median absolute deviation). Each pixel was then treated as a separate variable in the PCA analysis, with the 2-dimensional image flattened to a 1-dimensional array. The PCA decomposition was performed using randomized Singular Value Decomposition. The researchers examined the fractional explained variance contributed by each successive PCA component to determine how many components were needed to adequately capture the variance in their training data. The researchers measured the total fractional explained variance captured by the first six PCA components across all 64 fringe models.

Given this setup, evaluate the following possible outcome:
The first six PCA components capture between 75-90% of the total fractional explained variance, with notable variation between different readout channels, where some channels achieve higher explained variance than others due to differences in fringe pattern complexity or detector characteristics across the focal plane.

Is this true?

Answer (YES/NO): NO